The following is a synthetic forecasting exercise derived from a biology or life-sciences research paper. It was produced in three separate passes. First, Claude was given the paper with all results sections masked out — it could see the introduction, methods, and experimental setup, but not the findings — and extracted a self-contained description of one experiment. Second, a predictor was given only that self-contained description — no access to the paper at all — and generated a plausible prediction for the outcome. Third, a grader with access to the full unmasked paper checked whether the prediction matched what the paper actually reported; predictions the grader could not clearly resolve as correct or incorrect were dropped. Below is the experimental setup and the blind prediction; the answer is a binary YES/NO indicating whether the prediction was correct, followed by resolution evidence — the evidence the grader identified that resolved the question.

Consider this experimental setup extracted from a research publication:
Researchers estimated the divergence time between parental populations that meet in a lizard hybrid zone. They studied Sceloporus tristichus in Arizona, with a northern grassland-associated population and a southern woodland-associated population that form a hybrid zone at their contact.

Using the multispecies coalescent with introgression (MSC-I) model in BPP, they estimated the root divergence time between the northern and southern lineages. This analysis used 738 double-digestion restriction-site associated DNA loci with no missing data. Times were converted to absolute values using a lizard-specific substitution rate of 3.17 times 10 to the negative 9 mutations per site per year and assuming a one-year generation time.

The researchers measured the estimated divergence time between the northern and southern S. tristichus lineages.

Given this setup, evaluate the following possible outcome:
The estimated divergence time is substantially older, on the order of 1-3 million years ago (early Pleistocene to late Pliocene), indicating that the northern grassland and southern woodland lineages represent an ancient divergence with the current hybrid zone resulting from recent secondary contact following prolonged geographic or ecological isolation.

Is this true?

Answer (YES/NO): NO